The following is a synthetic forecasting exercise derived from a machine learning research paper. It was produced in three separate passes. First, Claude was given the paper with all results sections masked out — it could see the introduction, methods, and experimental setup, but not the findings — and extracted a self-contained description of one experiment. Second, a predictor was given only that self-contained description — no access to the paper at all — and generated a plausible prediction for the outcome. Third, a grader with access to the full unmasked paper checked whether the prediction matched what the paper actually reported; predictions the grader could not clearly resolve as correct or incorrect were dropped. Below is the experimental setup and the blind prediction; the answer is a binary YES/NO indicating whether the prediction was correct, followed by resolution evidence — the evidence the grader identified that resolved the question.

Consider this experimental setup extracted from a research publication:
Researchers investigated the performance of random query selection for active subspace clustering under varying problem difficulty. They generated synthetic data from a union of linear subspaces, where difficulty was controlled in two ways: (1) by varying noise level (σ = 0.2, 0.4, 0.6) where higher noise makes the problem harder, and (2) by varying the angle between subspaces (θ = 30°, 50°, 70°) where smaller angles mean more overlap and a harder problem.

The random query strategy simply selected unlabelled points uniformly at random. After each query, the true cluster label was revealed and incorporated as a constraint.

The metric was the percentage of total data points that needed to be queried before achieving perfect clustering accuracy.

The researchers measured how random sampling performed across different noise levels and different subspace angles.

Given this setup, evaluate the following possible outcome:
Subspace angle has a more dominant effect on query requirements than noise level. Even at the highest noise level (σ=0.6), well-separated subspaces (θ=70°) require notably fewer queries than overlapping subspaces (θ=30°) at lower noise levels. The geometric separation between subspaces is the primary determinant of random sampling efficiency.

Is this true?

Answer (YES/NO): NO